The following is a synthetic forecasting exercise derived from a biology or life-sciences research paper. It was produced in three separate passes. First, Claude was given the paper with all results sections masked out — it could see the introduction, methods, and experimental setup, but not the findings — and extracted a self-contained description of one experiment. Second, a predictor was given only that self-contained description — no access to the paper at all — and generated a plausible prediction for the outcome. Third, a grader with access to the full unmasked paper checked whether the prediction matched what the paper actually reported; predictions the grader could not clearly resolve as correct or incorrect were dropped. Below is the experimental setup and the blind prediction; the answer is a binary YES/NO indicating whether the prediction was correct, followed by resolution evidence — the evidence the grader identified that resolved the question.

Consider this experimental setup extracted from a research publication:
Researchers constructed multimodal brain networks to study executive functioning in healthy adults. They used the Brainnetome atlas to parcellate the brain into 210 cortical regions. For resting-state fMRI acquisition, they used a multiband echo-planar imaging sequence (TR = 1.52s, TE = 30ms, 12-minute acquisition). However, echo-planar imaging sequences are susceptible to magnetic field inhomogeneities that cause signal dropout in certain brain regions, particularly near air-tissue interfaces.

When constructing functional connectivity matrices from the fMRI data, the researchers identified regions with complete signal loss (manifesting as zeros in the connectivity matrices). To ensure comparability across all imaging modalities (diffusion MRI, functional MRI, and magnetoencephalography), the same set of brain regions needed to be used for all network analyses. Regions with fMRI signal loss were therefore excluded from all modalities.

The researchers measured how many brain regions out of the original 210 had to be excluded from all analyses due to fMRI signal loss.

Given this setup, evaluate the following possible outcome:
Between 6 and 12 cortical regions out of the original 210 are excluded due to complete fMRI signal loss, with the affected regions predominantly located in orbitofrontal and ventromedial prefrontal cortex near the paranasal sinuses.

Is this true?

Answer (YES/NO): NO